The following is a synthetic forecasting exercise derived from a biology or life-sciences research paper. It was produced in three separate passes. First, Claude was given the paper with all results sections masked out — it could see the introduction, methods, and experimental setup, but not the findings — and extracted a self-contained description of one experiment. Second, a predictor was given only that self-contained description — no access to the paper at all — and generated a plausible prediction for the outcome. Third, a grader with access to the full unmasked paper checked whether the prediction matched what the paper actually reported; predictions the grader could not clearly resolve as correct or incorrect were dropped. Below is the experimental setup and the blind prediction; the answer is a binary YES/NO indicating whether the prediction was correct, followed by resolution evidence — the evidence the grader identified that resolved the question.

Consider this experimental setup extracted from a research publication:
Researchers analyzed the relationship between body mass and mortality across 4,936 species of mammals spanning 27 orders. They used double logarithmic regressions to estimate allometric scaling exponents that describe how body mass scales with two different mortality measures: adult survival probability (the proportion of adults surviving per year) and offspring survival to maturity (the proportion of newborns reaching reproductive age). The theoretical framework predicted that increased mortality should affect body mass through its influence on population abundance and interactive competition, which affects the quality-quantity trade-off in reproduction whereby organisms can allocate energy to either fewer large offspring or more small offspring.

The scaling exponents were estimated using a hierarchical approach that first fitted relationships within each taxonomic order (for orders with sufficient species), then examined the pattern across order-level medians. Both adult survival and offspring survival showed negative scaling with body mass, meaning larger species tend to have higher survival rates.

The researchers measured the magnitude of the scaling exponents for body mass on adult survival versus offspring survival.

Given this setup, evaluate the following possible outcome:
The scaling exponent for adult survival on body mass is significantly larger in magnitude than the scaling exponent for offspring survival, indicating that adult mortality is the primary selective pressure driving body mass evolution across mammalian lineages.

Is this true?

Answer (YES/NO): NO